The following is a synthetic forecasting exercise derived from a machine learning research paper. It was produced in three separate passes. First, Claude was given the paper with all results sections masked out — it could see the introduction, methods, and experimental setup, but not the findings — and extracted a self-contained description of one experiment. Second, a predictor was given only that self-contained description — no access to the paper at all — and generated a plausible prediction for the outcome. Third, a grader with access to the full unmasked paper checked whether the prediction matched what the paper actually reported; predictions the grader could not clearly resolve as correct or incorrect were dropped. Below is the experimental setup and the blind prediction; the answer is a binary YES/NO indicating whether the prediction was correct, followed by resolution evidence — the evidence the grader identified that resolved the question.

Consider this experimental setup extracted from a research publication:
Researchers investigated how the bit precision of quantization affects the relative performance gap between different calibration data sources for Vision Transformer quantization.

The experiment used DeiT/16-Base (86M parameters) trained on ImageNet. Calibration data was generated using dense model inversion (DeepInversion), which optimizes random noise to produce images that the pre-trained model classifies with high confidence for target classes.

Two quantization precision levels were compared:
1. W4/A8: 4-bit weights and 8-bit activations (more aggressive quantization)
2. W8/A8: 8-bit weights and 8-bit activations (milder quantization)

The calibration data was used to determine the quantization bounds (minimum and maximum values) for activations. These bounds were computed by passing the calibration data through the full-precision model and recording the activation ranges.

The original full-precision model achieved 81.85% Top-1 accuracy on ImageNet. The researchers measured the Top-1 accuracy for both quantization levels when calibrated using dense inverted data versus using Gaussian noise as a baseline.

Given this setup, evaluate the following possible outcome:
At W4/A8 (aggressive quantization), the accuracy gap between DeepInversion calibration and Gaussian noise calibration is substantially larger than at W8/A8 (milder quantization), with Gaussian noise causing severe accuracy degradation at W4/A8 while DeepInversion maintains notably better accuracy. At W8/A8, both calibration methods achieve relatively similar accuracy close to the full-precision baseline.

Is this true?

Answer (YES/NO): NO